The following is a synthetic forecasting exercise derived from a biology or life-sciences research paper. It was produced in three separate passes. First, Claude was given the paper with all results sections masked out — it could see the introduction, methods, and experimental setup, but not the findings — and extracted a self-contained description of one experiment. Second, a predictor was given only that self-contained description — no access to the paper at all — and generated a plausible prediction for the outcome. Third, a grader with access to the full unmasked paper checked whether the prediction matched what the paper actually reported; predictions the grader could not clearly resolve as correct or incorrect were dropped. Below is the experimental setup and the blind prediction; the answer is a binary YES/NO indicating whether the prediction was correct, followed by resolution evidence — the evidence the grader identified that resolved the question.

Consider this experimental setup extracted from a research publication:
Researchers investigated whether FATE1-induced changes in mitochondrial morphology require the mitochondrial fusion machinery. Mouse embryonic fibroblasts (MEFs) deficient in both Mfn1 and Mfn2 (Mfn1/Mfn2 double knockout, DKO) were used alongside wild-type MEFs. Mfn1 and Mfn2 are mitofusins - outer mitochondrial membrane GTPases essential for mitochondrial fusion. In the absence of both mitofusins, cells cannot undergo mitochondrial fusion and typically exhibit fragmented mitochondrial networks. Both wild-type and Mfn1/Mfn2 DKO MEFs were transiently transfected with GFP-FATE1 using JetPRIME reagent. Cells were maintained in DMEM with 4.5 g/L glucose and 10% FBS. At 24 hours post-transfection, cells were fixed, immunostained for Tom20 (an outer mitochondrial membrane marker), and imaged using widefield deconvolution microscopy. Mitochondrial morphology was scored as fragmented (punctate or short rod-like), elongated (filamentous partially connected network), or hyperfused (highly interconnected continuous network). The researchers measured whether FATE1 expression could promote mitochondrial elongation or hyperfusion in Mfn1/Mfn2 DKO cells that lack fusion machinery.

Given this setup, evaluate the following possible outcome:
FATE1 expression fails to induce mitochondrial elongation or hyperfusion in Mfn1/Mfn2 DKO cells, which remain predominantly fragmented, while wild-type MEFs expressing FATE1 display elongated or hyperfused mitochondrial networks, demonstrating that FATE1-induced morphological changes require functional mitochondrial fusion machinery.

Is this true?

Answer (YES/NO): YES